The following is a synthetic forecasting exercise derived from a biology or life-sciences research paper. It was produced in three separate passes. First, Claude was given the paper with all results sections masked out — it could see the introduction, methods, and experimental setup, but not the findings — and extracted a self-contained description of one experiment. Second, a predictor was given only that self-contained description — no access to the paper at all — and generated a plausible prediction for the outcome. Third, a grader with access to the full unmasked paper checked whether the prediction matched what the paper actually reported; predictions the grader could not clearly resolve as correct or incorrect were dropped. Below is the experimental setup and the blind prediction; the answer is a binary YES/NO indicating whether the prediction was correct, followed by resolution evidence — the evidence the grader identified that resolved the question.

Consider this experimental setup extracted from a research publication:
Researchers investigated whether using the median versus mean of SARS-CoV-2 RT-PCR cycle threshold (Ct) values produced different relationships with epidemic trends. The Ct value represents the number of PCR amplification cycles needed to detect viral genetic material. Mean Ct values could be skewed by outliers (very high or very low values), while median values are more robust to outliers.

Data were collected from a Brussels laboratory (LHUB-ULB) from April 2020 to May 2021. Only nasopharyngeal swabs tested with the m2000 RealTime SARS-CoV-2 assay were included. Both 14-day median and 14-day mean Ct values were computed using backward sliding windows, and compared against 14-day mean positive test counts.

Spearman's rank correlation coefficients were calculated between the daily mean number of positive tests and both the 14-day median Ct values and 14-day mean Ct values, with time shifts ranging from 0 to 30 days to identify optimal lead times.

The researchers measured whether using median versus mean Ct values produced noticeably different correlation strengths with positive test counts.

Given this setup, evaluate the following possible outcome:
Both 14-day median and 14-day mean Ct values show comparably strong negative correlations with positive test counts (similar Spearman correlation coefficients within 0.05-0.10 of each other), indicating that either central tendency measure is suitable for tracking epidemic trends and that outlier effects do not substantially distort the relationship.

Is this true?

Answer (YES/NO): YES